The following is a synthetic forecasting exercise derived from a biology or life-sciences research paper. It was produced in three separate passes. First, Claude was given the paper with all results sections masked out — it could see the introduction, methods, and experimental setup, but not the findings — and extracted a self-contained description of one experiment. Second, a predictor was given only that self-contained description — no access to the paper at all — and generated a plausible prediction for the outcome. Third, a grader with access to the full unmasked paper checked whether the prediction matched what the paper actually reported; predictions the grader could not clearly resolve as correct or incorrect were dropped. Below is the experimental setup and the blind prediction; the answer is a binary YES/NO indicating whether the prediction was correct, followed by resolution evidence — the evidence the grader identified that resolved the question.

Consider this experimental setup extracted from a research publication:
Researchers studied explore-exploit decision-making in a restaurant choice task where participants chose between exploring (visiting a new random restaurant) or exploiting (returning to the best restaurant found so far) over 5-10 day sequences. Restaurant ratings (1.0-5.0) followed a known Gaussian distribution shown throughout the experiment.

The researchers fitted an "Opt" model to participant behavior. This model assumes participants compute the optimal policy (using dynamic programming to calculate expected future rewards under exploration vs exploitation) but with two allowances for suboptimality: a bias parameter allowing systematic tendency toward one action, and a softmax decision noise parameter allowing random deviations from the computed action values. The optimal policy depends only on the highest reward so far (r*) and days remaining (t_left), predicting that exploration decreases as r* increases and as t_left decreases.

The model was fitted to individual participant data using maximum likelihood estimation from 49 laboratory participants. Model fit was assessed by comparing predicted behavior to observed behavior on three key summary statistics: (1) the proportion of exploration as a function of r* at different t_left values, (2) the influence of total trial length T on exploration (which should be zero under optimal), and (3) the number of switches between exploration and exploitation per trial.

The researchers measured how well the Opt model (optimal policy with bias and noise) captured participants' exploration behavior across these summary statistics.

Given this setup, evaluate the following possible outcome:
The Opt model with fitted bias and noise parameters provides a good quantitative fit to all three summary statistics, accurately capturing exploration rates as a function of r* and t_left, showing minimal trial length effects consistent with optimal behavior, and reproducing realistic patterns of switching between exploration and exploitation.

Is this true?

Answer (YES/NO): NO